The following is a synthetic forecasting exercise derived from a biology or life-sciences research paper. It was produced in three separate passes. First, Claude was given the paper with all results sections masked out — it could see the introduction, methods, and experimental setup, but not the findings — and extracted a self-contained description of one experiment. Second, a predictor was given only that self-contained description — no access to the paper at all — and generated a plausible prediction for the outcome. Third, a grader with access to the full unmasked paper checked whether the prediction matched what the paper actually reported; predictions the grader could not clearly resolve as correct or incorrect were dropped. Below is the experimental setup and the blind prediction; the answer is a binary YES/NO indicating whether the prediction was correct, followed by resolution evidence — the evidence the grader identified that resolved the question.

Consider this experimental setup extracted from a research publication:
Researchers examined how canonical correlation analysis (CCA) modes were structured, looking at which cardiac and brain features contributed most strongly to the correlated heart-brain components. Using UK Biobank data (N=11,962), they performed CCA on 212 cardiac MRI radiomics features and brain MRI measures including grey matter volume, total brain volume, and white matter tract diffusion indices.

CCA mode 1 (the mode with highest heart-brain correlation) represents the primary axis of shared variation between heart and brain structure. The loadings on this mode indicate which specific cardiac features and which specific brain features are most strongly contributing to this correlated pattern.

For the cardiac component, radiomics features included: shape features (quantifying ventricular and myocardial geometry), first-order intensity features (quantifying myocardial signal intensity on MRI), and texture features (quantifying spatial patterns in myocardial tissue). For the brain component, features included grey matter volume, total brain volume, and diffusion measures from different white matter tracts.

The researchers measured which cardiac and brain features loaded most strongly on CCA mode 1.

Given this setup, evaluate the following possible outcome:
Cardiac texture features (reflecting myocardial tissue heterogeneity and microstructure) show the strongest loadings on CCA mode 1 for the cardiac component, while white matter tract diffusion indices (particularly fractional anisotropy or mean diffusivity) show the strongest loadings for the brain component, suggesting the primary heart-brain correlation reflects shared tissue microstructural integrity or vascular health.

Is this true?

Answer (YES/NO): NO